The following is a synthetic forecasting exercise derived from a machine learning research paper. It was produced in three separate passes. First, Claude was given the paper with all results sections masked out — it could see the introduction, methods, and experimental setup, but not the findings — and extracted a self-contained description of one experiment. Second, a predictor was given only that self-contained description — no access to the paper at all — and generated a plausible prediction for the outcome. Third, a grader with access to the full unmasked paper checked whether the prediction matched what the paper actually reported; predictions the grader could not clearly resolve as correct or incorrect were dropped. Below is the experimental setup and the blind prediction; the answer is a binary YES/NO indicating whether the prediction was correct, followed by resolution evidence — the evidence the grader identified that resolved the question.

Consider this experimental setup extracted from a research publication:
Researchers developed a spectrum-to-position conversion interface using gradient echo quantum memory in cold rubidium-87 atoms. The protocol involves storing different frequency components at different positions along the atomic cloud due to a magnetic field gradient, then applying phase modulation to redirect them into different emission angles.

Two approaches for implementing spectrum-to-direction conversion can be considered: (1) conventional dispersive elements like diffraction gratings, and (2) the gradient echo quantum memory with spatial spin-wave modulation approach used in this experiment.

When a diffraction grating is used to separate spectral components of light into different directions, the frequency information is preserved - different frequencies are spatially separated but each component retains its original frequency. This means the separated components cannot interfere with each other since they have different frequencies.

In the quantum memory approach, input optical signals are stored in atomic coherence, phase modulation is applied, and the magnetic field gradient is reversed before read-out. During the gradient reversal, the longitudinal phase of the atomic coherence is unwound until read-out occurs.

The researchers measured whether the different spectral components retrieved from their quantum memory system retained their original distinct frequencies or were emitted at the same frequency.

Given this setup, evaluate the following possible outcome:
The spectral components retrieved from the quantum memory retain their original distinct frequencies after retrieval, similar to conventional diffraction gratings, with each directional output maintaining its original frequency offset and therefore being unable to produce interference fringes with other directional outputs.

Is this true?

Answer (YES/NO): NO